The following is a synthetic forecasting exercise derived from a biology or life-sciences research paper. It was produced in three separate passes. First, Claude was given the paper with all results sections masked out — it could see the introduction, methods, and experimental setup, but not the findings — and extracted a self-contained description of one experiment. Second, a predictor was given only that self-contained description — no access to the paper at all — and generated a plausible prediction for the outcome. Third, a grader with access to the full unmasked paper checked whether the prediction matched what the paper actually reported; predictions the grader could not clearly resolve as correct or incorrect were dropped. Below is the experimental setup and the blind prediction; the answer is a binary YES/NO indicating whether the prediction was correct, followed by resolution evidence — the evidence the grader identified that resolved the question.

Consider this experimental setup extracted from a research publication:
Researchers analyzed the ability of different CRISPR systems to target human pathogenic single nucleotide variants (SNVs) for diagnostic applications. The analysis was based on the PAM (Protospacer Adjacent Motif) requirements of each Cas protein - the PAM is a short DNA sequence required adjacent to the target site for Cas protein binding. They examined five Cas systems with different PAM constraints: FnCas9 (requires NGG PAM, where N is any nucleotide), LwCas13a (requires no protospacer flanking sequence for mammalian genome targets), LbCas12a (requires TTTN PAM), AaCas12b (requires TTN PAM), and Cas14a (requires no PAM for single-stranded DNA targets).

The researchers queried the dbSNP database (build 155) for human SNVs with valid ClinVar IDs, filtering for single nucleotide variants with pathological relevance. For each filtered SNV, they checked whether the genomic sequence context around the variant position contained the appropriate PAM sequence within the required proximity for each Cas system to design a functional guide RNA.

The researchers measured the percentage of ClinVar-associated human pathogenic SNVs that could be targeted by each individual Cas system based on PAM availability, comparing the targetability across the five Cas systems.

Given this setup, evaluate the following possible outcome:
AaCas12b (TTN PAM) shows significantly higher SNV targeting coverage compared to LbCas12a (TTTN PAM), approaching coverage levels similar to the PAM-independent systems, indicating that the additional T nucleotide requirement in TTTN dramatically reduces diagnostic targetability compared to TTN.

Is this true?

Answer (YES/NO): NO